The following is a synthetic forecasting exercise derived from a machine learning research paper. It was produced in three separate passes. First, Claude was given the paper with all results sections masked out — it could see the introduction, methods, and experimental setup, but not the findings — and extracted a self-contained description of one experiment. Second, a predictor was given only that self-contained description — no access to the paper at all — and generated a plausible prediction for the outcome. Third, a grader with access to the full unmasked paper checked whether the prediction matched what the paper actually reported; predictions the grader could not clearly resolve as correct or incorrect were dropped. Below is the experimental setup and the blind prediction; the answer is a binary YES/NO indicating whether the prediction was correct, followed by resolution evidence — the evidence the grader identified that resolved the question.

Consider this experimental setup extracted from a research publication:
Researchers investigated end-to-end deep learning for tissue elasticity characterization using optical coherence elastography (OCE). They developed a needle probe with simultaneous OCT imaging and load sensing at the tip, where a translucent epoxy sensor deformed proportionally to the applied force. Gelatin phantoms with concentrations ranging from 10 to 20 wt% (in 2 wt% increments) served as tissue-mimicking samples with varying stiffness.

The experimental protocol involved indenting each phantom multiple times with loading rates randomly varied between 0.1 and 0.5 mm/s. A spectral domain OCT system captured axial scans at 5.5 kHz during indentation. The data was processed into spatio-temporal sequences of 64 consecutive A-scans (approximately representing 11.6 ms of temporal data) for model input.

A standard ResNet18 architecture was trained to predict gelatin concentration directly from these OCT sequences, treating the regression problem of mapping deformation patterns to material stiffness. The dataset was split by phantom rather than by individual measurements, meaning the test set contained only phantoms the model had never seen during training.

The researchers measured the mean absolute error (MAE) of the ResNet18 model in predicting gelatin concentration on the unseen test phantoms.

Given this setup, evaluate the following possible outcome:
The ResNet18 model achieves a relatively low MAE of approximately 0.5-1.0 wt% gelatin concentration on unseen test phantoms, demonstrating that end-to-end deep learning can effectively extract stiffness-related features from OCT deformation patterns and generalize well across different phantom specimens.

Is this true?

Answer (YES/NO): NO